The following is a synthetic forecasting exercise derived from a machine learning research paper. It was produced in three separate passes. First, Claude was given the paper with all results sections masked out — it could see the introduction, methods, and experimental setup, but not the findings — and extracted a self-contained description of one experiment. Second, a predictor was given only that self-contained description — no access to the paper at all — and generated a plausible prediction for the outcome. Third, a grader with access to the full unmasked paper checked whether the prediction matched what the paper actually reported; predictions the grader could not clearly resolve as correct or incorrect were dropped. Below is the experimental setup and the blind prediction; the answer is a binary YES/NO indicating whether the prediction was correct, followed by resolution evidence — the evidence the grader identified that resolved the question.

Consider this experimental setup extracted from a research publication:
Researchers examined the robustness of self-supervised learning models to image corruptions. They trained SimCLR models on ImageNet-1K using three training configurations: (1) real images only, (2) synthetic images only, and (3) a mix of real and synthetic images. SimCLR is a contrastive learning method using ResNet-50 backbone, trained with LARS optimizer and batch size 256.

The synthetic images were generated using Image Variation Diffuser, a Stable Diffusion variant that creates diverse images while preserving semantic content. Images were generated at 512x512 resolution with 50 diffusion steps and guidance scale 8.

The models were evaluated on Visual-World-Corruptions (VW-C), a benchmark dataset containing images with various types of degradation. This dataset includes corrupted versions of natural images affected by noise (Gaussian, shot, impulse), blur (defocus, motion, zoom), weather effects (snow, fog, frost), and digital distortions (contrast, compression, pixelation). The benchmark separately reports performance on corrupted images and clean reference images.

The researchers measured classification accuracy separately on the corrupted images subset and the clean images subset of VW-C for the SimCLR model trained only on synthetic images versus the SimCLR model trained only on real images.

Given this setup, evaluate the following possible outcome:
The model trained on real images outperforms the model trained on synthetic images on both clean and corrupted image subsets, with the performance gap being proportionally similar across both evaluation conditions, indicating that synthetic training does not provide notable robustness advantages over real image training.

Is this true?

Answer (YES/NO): NO